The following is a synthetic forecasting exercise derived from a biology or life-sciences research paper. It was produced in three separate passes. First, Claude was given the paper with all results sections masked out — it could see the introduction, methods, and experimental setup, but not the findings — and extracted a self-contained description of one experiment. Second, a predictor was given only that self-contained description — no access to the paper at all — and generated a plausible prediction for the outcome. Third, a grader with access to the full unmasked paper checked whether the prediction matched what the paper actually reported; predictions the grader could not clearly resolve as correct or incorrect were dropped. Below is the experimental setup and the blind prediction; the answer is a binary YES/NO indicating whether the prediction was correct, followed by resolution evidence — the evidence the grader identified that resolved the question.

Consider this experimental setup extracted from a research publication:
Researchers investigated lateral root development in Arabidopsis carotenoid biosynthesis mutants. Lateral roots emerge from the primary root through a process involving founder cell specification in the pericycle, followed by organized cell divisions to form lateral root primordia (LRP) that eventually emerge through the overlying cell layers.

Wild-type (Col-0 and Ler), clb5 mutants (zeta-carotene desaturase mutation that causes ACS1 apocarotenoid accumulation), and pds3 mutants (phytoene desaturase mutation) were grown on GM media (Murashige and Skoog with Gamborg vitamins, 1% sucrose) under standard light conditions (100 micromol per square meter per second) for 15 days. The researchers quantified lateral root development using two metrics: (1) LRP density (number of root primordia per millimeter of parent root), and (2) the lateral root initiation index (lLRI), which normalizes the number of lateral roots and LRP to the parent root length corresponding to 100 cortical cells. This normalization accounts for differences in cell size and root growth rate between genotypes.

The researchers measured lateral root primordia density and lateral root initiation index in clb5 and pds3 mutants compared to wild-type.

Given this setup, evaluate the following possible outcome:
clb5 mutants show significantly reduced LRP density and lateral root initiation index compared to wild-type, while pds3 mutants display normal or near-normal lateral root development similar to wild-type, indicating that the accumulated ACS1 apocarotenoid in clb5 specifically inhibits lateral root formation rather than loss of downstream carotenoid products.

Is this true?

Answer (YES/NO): NO